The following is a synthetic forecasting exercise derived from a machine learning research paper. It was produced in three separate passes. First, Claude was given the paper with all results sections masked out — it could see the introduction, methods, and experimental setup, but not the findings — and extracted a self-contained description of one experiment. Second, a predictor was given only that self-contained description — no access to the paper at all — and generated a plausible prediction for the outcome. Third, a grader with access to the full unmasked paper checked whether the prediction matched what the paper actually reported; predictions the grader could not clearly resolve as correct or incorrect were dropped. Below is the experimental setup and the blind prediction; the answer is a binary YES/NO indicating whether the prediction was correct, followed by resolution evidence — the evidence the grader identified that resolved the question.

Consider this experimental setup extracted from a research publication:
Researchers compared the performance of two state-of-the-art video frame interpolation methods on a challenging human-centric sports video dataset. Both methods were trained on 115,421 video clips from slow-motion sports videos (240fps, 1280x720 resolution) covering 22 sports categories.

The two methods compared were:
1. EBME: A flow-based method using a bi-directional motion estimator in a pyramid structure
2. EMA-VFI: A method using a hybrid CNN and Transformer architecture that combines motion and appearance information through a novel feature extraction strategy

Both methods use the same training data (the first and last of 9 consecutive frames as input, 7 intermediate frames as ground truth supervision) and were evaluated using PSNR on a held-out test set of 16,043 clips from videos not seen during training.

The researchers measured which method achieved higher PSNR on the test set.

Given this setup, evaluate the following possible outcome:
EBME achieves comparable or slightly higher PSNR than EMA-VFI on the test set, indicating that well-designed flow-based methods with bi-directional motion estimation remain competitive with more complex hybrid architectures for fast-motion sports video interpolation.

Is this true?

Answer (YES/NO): NO